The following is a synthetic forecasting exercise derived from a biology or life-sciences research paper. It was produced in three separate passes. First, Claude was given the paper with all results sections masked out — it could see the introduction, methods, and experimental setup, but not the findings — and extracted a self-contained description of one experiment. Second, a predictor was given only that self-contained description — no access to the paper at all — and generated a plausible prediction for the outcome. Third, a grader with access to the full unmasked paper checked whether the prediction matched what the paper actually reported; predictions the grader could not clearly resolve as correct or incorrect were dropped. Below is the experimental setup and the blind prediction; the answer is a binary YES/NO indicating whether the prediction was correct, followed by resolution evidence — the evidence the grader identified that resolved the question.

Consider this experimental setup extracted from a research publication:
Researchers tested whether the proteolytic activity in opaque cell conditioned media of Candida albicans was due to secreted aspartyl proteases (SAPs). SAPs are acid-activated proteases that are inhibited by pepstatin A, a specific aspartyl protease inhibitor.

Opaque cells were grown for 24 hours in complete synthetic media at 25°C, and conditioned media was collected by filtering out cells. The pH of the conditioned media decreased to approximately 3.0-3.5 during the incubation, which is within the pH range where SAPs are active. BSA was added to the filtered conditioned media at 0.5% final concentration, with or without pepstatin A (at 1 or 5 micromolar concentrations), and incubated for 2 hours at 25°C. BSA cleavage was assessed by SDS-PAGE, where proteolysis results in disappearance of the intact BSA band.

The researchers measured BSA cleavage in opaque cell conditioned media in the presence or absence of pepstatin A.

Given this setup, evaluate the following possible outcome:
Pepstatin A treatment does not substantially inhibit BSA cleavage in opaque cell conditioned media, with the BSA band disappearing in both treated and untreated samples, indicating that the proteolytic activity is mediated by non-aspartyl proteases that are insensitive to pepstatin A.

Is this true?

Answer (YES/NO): NO